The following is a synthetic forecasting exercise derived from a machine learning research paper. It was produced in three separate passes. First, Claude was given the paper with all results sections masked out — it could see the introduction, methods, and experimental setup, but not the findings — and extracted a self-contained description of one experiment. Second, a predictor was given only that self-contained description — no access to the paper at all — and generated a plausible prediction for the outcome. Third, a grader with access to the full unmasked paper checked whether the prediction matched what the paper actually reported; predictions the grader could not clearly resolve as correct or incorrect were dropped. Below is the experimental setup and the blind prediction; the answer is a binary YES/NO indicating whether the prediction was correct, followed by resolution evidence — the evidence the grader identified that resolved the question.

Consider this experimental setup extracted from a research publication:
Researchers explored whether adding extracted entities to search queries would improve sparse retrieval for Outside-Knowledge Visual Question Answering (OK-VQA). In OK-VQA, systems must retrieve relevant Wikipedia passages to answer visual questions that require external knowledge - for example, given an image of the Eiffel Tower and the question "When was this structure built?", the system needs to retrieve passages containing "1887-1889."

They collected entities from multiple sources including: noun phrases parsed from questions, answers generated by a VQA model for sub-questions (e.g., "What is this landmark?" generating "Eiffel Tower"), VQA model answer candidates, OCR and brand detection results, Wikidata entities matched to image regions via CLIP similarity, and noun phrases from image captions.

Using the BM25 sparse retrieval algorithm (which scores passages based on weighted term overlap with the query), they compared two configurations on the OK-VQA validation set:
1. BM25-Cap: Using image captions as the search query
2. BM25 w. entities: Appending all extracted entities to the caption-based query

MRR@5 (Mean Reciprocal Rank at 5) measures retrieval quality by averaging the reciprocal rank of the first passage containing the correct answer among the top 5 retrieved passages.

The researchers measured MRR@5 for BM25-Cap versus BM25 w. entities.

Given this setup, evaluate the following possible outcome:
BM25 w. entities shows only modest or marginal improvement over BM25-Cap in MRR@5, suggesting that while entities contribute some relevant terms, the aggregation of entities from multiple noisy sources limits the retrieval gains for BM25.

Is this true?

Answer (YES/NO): NO